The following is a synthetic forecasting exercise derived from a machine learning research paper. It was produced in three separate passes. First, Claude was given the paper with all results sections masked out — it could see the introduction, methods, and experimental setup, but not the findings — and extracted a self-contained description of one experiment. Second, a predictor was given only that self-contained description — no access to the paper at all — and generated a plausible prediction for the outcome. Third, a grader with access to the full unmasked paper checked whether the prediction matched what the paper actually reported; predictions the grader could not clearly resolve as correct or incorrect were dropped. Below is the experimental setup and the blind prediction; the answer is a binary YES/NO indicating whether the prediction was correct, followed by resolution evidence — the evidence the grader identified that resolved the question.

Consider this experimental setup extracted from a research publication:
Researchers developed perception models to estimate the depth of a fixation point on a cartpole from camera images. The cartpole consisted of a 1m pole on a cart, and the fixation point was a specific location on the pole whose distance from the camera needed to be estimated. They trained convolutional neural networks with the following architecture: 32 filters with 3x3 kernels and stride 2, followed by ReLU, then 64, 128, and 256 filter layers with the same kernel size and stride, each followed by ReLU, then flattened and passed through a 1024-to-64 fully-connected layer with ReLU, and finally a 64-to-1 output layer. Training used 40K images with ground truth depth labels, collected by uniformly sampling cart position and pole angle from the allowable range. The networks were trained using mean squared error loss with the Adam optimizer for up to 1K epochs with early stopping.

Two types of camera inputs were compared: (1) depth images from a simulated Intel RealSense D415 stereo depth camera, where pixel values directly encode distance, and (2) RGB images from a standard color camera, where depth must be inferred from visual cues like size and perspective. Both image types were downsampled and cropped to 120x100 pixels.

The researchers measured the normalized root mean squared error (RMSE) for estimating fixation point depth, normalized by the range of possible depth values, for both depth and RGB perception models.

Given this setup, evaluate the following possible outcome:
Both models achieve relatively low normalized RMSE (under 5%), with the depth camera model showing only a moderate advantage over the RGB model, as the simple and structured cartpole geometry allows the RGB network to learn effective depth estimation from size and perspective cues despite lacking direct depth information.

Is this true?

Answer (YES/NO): NO